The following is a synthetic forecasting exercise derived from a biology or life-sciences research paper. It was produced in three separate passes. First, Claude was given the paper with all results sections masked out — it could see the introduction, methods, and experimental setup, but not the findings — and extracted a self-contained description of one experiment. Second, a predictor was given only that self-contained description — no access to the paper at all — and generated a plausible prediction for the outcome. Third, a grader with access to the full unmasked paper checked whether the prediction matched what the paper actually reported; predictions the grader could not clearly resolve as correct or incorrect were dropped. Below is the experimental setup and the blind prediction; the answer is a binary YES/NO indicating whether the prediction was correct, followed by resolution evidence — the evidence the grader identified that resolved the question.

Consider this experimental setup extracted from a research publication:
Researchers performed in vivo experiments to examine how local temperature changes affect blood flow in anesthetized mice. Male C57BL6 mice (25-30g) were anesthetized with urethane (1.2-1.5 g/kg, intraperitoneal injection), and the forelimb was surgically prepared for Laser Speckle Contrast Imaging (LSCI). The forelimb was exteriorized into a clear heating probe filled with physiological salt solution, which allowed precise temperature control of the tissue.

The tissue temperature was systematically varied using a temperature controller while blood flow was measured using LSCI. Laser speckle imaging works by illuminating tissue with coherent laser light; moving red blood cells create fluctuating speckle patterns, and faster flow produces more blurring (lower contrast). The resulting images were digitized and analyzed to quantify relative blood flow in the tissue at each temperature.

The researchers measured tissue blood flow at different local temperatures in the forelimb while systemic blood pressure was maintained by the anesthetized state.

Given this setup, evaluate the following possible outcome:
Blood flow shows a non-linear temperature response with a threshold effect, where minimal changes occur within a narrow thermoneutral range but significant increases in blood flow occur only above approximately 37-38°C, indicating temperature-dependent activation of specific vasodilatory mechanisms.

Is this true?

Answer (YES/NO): NO